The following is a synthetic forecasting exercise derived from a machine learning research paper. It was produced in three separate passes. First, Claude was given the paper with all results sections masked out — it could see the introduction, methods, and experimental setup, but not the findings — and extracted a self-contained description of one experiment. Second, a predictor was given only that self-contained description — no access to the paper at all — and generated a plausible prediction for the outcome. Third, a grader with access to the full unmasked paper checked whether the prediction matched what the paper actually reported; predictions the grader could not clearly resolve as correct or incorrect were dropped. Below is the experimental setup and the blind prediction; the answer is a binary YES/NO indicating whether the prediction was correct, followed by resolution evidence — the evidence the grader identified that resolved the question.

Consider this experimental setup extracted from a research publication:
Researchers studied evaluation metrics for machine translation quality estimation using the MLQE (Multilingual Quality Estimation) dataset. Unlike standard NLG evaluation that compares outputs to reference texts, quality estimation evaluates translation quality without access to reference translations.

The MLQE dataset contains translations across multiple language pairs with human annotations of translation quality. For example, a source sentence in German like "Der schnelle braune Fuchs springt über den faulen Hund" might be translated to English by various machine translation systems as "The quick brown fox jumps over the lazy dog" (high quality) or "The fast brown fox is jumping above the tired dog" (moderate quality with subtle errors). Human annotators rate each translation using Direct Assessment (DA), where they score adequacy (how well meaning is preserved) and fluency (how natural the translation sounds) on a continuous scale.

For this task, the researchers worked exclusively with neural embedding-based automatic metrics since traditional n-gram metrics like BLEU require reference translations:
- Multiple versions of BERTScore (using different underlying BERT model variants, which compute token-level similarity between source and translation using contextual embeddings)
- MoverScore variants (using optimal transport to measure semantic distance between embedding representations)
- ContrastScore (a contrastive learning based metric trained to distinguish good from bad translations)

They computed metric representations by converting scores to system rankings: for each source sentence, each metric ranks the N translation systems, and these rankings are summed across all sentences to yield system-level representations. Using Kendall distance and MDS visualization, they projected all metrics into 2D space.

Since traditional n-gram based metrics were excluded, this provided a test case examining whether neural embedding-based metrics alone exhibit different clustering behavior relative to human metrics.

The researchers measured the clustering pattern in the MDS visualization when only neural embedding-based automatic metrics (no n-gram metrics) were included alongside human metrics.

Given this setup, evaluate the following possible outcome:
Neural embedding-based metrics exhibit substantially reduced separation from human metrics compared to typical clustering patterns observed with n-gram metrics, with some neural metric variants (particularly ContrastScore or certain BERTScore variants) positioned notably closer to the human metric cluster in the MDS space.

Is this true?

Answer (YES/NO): NO